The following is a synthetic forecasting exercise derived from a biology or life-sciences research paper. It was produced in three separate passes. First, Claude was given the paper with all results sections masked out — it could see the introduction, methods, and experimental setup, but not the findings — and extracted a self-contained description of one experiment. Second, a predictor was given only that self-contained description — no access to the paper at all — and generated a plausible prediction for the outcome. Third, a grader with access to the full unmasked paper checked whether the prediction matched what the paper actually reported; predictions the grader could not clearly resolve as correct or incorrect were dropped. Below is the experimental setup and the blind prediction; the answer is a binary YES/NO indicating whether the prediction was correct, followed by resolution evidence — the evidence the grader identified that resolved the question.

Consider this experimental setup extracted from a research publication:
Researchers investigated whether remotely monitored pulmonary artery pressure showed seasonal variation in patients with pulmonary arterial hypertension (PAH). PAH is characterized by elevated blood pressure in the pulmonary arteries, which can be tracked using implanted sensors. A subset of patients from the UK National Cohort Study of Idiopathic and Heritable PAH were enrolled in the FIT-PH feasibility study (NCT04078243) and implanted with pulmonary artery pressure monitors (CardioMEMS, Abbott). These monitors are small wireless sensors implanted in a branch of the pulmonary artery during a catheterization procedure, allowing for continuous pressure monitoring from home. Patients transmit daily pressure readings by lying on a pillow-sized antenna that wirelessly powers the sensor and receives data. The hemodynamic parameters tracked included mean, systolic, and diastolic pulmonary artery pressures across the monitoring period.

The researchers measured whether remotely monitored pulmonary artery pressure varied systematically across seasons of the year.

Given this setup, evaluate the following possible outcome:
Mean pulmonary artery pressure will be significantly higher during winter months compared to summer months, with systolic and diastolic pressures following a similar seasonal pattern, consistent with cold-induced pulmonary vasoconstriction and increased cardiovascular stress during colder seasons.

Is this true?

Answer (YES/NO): NO